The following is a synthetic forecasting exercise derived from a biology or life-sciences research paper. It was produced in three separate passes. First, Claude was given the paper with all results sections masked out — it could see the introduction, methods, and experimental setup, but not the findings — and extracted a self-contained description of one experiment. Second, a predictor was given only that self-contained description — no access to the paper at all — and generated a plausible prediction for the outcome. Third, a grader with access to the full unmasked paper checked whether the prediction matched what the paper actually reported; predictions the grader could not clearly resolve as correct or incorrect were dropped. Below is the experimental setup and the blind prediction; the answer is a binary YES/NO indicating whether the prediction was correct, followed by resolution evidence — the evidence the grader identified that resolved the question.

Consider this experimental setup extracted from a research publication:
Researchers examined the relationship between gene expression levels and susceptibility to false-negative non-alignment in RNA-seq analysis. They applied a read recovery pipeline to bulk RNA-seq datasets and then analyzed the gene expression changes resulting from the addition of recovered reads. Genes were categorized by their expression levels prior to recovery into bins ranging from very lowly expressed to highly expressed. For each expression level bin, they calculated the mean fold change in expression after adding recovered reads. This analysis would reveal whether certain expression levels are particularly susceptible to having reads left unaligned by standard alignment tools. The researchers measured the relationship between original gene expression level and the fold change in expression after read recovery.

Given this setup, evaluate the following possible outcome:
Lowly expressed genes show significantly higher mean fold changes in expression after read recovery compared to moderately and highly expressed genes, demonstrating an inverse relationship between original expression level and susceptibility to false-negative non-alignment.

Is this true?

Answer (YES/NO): YES